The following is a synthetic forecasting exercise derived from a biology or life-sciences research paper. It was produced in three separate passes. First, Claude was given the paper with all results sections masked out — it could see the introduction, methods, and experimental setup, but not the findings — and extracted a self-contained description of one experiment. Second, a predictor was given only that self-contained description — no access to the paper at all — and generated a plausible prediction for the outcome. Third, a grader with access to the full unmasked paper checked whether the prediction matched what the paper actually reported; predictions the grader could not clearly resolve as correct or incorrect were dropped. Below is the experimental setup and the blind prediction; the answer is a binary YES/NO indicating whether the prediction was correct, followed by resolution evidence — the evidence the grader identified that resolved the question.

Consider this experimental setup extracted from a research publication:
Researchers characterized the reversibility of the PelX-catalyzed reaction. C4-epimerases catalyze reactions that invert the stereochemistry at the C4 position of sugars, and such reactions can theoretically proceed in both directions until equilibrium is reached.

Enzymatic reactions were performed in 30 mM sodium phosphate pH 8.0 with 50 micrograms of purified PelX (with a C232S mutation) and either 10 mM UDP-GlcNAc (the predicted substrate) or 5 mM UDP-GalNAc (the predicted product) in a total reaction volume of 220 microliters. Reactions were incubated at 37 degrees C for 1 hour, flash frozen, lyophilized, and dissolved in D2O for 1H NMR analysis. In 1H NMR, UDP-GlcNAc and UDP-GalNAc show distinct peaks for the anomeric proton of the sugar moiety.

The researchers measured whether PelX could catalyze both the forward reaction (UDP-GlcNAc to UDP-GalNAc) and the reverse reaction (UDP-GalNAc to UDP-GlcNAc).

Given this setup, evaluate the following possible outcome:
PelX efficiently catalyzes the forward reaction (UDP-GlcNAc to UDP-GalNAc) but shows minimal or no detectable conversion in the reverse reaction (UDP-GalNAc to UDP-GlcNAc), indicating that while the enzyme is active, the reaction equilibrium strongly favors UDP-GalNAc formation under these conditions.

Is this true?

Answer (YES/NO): NO